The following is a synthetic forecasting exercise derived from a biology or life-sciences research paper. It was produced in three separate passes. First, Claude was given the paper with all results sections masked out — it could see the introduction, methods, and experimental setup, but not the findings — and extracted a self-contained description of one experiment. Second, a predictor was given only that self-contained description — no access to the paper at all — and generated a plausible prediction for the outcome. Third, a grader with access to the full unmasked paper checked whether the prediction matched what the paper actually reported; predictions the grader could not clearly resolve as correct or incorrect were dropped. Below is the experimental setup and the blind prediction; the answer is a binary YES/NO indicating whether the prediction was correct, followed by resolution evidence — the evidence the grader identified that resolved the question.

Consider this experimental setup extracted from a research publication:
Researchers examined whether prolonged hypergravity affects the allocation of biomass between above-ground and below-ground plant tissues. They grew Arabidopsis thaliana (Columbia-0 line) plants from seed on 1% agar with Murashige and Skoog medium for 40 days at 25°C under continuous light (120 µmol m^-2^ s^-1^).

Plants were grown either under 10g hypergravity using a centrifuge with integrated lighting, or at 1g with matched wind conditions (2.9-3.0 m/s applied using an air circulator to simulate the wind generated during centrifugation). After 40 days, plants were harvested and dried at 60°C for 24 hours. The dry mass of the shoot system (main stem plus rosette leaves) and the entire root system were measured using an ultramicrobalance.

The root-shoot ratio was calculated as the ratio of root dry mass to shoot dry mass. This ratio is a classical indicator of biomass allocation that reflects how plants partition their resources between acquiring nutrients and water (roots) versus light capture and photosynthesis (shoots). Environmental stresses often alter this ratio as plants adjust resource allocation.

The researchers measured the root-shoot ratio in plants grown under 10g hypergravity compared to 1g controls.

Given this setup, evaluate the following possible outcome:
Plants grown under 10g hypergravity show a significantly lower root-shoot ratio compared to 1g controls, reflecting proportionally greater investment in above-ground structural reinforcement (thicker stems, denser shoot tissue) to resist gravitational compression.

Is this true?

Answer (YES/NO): NO